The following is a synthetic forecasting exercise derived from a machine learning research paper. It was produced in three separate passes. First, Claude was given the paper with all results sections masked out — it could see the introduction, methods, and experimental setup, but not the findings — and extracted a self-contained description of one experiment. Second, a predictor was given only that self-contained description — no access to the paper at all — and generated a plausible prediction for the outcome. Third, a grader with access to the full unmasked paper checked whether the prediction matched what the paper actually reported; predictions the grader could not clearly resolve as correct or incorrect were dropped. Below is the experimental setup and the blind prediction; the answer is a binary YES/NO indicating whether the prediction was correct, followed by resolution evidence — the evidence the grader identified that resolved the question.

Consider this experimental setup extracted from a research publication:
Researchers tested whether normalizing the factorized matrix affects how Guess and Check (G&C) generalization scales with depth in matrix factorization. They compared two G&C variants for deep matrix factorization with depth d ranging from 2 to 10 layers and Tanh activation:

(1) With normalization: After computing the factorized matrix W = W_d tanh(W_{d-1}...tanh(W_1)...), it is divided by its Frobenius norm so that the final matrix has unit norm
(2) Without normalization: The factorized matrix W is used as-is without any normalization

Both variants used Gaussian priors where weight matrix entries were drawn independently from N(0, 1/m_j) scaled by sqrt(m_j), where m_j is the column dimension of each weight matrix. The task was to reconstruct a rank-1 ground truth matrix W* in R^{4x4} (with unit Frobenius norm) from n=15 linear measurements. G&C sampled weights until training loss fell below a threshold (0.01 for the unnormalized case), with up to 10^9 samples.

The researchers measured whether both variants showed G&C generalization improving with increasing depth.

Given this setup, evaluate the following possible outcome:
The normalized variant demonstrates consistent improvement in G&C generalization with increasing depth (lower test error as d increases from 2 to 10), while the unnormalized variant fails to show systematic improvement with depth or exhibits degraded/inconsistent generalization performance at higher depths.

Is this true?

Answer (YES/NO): NO